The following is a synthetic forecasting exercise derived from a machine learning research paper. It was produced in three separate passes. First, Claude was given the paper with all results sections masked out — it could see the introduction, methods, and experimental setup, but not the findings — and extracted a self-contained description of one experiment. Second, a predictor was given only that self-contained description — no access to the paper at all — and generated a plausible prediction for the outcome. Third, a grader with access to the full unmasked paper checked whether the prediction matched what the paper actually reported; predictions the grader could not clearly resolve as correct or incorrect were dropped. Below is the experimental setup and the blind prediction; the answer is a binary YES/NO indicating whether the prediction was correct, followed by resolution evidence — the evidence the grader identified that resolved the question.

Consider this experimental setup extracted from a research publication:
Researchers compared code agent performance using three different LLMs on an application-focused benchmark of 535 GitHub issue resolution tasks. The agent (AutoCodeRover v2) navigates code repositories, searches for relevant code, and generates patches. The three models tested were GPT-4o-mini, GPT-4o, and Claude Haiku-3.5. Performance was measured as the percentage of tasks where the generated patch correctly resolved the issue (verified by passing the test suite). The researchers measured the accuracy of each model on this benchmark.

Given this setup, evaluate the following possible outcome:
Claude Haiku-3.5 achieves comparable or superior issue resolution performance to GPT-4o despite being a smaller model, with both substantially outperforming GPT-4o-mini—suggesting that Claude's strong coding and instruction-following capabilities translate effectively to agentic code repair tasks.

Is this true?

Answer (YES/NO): NO